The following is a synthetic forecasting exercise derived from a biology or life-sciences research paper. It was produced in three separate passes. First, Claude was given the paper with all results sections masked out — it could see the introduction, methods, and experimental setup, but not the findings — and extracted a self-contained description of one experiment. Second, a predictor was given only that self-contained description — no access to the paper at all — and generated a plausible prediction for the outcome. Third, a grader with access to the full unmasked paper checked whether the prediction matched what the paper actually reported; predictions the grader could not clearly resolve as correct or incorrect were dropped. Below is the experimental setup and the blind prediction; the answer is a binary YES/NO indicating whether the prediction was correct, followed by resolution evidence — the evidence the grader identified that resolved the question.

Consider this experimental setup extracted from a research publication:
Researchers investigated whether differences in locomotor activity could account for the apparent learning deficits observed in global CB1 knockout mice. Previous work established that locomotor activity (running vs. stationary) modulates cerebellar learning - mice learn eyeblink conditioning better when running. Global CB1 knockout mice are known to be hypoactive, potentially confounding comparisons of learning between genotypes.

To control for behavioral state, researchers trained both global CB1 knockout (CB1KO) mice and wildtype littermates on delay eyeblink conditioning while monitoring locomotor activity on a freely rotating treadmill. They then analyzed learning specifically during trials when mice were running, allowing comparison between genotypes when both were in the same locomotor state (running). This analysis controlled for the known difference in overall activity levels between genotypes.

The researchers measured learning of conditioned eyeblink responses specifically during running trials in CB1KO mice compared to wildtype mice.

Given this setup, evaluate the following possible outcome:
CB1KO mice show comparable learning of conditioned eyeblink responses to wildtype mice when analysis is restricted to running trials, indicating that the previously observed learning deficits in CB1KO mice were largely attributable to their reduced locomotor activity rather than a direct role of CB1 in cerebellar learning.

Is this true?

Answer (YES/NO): YES